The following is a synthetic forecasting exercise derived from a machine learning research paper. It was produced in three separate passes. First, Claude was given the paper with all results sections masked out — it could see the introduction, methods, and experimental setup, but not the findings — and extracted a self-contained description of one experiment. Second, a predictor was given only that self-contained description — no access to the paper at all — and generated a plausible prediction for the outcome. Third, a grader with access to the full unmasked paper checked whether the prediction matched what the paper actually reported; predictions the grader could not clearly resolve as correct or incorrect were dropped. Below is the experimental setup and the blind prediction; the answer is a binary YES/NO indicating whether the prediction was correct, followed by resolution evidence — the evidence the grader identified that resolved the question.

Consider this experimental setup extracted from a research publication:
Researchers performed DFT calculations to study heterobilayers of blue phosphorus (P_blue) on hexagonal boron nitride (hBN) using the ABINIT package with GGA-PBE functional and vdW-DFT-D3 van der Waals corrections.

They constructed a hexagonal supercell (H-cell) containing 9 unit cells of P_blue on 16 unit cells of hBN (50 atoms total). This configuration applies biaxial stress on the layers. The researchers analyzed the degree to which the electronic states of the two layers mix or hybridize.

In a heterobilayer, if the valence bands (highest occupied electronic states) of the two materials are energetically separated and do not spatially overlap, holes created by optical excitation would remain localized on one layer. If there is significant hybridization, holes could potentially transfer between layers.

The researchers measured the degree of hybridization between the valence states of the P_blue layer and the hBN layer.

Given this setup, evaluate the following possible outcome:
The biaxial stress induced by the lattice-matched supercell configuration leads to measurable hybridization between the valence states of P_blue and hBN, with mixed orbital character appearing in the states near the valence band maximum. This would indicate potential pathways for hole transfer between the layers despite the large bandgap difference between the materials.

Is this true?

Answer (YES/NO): YES